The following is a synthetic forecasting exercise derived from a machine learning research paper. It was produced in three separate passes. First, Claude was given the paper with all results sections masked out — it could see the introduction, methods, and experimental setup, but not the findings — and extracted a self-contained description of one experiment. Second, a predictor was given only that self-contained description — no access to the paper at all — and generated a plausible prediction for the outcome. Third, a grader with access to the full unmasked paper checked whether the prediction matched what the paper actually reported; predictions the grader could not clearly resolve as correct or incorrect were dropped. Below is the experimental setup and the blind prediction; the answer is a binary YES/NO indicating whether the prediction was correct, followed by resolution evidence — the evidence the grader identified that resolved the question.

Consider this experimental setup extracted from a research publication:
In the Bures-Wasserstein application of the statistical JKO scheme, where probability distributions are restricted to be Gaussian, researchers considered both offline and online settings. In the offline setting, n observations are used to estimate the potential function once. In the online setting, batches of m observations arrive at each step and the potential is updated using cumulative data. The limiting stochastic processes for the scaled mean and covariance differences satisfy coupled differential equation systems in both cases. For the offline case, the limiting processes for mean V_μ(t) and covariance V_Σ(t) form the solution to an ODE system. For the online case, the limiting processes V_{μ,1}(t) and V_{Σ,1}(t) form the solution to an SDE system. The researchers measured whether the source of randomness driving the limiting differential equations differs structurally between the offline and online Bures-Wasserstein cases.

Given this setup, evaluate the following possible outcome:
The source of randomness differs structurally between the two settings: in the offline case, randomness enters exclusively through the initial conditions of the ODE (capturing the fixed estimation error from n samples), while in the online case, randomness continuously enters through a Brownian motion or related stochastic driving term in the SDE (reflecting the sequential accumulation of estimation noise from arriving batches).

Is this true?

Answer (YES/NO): NO